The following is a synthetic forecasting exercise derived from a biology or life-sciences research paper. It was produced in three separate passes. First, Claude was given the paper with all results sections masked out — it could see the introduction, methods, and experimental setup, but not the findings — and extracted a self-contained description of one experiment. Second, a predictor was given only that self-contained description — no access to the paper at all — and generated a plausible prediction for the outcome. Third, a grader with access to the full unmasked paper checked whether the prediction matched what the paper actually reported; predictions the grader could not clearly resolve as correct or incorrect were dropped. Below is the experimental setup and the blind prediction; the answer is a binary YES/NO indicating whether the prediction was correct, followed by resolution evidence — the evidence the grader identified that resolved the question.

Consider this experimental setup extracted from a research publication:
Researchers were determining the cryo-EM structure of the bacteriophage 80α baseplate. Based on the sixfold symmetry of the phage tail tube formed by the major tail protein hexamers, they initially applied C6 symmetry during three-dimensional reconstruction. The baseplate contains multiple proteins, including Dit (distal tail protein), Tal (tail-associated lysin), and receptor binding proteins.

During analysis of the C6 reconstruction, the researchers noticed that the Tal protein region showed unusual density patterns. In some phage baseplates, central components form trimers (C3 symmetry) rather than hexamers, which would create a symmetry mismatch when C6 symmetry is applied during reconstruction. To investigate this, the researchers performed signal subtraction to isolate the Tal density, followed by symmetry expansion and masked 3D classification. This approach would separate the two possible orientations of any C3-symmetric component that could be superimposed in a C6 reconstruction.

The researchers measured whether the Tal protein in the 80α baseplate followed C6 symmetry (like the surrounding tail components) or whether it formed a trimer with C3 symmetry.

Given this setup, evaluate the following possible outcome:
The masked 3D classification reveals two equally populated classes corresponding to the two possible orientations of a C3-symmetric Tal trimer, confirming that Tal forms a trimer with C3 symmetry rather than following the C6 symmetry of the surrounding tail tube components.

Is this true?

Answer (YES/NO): NO